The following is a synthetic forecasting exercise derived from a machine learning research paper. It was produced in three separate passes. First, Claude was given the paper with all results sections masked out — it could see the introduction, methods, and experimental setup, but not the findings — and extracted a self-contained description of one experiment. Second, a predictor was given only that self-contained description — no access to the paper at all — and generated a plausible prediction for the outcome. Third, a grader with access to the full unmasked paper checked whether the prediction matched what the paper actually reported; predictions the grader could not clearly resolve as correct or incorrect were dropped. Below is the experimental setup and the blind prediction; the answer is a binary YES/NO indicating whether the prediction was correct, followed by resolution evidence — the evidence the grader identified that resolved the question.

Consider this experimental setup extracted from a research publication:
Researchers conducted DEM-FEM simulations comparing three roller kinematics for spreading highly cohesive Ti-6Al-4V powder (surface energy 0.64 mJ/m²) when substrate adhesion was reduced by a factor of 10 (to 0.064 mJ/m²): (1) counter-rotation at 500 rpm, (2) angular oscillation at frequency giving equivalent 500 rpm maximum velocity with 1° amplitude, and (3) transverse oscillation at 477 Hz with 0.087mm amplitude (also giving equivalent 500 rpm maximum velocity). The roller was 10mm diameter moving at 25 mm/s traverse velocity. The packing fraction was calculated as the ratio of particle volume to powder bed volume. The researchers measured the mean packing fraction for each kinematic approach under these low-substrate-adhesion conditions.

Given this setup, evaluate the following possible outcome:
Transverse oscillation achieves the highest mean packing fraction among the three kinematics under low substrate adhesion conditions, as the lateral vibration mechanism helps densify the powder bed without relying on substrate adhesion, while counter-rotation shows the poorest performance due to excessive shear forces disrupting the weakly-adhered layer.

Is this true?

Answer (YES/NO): NO